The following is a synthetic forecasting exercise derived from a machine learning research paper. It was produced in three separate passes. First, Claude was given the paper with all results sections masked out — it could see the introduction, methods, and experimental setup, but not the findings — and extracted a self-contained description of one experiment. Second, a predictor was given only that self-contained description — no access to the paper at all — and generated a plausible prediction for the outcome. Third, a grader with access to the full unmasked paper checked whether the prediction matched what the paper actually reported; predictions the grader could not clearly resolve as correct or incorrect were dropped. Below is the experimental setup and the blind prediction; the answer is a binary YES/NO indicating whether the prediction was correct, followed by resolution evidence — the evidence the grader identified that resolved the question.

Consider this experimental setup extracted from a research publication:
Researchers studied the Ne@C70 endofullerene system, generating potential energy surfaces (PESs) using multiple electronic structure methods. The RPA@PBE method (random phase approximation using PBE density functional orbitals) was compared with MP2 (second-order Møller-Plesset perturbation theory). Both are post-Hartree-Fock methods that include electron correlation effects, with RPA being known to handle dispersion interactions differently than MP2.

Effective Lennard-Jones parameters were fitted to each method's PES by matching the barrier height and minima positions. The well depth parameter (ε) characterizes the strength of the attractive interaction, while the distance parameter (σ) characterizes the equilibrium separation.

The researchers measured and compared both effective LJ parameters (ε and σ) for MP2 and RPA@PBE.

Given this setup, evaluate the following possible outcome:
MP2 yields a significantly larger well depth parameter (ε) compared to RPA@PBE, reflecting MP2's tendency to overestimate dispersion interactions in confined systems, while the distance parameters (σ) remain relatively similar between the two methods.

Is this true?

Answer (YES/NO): YES